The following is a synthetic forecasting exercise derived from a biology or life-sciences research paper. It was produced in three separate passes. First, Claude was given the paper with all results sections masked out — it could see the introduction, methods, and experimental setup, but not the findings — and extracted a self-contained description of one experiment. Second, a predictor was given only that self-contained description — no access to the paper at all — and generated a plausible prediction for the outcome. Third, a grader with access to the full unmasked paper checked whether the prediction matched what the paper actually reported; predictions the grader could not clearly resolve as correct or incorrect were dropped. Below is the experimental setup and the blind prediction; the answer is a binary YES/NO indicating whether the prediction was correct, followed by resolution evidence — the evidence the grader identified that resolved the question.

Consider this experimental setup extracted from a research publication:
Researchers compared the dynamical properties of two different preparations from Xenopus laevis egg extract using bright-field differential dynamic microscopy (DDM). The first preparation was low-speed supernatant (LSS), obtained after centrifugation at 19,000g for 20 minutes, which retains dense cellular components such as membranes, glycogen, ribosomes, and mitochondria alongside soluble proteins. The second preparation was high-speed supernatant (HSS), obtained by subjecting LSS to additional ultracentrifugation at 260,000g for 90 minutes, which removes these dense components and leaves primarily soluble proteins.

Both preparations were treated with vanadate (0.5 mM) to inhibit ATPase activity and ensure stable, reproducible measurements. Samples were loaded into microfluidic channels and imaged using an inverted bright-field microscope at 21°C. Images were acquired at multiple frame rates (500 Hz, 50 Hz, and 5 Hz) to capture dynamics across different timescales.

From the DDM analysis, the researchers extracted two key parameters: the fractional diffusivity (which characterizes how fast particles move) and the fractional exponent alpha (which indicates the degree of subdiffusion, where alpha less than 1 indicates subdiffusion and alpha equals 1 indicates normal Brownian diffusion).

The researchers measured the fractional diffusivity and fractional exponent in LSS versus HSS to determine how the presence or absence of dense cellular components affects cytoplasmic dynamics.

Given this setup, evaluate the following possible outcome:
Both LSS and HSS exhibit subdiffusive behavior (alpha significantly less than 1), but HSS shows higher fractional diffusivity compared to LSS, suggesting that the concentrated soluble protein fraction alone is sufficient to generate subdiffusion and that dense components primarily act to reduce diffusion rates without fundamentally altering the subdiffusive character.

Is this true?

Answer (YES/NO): NO